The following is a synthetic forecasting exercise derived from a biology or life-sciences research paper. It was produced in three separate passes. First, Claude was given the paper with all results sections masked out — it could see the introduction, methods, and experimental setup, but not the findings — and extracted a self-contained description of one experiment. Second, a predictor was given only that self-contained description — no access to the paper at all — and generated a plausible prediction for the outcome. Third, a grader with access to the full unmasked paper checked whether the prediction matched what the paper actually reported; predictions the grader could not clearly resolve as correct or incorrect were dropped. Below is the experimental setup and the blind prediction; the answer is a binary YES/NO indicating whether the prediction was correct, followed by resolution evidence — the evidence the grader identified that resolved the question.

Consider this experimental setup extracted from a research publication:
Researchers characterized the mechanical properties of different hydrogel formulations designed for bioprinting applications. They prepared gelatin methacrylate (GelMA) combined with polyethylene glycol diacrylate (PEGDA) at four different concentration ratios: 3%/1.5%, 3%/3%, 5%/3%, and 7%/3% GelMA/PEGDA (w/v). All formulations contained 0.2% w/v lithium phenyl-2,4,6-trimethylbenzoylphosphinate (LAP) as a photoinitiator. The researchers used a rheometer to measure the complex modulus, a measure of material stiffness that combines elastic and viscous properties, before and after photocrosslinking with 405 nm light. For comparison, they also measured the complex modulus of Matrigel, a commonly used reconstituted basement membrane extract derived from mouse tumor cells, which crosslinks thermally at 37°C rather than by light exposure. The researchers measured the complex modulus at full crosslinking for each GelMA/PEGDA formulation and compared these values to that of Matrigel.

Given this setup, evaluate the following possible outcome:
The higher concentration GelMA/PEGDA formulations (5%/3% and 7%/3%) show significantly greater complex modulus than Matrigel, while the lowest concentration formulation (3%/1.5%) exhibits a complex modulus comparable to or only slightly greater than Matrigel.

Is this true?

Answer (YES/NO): NO